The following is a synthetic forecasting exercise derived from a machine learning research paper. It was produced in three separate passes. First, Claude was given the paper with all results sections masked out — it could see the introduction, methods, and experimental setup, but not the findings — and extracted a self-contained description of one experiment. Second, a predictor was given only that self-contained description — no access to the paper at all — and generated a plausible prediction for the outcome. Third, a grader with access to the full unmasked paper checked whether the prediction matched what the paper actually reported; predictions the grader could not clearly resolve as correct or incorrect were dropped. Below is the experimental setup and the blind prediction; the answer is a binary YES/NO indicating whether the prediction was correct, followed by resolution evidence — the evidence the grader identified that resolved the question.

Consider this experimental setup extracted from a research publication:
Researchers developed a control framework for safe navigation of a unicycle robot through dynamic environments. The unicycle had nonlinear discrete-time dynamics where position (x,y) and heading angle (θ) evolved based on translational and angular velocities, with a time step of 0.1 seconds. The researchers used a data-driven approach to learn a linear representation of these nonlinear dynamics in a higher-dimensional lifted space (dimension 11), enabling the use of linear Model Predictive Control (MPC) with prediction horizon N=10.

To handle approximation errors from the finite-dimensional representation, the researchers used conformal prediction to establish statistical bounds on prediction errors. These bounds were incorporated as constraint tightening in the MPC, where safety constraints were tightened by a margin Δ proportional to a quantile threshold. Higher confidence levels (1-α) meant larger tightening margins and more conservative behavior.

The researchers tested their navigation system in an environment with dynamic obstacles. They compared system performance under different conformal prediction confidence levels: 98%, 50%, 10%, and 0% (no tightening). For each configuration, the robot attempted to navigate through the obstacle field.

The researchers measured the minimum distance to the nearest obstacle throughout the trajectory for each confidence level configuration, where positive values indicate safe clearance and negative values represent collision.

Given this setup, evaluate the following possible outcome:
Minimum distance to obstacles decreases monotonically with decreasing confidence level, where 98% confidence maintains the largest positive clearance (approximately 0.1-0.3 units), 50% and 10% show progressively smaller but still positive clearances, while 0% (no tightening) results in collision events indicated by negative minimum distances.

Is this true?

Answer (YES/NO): NO